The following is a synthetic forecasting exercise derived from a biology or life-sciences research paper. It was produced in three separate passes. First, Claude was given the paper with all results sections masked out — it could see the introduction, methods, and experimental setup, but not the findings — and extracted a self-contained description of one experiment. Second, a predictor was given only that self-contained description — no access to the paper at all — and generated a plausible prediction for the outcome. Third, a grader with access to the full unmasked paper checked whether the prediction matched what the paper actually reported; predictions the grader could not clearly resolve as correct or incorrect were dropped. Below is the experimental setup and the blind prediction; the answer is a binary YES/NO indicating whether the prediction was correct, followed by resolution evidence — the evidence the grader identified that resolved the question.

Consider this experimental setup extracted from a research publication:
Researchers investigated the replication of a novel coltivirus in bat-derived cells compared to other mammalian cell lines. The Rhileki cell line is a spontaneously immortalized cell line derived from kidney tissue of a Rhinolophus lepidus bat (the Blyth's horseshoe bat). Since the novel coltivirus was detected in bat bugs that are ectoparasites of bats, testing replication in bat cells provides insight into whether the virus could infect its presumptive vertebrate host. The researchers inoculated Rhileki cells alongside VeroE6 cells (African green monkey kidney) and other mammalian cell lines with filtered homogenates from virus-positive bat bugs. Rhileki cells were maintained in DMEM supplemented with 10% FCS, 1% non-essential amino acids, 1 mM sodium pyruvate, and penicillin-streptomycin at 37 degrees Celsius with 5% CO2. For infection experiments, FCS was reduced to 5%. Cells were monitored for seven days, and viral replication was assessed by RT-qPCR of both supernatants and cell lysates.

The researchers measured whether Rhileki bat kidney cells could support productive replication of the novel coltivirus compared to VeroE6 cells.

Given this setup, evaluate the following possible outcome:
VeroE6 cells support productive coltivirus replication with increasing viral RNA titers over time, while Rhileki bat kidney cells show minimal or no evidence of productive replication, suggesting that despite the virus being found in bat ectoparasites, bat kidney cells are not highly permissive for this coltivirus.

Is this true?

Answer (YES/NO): YES